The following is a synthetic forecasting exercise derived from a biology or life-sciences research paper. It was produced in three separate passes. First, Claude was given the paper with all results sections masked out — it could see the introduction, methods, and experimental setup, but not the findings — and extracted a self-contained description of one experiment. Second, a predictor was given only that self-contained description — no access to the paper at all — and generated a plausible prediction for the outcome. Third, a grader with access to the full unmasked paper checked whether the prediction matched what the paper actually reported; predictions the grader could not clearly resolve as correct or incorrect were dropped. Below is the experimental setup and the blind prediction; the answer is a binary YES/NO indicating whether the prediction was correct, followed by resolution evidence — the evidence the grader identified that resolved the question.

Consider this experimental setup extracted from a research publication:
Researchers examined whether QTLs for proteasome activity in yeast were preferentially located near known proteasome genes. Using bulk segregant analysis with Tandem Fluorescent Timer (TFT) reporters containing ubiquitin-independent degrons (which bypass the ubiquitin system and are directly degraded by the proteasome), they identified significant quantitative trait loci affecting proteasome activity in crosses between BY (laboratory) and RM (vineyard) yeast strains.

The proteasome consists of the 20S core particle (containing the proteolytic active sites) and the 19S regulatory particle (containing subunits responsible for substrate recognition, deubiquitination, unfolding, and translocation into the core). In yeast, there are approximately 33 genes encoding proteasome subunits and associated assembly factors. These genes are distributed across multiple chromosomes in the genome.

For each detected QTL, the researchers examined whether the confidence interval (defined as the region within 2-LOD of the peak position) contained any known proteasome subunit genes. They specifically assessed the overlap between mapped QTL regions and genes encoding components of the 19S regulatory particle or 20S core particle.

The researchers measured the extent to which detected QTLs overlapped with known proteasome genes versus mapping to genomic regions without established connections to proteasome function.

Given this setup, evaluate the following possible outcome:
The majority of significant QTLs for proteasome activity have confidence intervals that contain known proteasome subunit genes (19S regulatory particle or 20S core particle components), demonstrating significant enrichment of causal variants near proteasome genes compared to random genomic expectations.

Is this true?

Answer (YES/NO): NO